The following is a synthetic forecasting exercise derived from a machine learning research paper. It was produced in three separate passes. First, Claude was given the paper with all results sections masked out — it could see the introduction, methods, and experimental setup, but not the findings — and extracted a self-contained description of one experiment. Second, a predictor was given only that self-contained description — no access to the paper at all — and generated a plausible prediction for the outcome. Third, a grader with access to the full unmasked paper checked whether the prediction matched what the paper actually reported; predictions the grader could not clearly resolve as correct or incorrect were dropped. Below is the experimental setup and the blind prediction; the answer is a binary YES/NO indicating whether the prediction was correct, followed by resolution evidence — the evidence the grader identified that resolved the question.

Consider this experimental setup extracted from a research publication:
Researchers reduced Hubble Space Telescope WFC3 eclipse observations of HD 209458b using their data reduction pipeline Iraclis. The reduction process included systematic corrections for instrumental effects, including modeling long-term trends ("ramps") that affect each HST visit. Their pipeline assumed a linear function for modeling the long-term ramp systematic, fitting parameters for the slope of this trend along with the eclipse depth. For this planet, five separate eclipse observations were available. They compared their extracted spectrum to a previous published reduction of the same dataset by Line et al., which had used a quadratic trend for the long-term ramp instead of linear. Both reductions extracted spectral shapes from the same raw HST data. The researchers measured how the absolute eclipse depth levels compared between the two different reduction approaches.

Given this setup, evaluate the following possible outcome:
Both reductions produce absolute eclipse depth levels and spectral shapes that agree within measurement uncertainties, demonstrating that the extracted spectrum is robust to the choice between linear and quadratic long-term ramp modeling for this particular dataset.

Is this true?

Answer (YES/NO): NO